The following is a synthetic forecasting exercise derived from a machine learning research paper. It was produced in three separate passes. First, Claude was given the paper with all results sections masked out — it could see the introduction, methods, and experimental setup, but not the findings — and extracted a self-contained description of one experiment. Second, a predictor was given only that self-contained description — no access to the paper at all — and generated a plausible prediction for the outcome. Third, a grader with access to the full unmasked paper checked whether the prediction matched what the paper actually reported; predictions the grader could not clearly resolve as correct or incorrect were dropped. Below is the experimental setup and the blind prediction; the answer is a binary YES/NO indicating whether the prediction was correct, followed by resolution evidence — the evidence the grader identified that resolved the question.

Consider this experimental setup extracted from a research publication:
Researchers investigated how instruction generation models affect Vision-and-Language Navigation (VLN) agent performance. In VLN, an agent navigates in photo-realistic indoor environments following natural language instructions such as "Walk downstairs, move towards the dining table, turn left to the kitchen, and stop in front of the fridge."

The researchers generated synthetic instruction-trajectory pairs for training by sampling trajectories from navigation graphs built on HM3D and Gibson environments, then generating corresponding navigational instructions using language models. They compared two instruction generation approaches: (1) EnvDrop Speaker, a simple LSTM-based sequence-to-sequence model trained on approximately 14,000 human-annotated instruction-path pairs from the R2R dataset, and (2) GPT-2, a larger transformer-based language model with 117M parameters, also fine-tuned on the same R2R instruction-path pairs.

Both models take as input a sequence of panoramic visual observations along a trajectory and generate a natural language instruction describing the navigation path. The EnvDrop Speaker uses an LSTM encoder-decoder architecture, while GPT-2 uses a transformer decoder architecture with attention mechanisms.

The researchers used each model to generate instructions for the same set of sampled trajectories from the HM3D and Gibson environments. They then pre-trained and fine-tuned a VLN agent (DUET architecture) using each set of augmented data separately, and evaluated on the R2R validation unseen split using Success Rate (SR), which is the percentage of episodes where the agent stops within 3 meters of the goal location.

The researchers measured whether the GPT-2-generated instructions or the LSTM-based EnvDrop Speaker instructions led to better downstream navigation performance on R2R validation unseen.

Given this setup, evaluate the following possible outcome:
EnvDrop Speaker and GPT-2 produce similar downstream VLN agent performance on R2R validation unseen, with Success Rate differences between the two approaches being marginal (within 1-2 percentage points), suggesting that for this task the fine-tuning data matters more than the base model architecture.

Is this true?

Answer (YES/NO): YES